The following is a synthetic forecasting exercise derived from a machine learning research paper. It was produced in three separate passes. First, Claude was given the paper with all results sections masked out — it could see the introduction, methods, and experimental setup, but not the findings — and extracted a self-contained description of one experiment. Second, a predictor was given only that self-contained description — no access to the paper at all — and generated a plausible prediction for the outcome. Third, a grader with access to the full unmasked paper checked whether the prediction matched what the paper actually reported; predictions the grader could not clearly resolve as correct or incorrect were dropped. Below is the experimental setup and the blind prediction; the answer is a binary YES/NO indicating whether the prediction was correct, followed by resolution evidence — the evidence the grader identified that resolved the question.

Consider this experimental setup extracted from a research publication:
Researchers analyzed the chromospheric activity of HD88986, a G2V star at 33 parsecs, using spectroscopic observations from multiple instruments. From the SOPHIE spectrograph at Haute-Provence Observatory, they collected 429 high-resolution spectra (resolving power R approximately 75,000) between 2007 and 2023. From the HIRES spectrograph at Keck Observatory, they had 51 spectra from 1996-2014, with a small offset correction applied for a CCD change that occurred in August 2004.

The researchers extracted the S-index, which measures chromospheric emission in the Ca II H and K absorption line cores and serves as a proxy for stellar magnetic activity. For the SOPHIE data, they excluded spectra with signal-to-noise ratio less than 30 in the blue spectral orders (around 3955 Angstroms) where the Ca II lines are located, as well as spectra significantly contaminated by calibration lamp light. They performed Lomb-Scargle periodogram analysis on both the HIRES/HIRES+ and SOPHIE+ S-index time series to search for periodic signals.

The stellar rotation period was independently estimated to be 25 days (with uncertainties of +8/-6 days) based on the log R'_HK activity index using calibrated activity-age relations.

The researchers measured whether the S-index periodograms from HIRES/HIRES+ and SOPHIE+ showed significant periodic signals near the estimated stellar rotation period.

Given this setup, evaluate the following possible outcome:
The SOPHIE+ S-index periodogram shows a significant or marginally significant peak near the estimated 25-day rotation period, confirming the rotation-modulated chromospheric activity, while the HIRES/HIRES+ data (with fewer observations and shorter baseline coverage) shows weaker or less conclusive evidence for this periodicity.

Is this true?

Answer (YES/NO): NO